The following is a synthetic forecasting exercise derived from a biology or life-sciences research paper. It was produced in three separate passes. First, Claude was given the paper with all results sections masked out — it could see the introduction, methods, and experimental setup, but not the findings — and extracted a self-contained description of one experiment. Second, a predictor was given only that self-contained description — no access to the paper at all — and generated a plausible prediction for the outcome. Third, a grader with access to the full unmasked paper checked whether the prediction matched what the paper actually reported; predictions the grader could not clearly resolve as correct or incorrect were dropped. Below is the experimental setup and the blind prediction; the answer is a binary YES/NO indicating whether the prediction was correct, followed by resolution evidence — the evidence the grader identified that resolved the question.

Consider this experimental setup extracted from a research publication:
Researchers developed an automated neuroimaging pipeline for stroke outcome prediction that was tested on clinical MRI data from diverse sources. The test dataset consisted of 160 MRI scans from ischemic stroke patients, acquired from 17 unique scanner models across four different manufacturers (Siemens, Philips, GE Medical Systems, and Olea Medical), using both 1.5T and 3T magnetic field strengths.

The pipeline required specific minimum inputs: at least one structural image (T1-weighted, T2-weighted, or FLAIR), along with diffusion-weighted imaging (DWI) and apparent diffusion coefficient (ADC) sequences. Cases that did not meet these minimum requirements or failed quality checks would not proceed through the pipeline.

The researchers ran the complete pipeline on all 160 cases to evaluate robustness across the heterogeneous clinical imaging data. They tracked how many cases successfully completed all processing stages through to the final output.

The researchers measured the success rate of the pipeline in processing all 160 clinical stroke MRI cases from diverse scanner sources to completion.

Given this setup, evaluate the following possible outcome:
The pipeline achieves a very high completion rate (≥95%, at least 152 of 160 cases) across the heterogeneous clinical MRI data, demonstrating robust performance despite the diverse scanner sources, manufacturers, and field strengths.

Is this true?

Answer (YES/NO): YES